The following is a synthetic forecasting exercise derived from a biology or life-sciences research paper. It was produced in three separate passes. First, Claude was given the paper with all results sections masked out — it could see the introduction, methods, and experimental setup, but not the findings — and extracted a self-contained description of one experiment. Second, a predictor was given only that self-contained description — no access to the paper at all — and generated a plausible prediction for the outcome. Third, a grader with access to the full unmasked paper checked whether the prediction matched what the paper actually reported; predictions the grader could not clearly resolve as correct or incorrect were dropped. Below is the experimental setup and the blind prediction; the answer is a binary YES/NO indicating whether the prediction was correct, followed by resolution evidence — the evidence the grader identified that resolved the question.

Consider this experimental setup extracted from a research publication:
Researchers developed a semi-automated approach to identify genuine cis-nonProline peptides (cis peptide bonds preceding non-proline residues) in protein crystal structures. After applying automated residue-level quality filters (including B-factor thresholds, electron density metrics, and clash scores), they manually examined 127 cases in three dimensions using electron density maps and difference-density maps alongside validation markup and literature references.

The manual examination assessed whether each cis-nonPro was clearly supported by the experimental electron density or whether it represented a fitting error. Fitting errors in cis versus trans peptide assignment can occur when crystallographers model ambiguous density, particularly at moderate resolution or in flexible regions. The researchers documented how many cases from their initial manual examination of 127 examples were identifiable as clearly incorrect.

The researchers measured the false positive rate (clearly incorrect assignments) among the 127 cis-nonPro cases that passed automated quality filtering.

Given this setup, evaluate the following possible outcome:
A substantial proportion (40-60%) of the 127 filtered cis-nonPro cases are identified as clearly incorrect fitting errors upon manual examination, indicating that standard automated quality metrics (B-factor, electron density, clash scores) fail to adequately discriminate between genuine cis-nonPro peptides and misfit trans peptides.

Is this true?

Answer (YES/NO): NO